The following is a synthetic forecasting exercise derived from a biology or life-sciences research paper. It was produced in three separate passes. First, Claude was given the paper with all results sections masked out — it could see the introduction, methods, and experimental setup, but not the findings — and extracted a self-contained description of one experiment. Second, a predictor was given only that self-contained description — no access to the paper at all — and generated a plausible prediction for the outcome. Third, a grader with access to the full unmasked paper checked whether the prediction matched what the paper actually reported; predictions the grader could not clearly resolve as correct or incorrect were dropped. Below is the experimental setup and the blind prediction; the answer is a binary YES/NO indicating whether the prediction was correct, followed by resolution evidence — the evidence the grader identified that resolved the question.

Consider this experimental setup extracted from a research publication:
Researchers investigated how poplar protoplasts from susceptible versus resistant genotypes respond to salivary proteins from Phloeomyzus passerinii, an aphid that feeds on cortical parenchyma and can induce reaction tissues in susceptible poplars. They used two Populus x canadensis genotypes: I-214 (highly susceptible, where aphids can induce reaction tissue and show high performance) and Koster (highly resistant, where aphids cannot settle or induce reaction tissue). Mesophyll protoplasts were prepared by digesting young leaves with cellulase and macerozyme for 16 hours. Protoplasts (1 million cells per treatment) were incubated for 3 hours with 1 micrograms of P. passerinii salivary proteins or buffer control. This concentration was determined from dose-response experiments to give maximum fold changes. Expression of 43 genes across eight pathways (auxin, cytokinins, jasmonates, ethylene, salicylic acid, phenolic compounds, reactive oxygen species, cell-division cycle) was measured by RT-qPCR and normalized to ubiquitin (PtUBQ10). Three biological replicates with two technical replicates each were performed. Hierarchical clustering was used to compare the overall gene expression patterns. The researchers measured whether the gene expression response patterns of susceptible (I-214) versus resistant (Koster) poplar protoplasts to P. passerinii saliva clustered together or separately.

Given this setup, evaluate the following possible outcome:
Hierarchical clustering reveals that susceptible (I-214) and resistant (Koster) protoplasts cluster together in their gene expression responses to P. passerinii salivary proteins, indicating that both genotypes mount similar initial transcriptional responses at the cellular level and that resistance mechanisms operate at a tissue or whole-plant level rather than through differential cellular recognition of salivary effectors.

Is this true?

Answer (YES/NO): NO